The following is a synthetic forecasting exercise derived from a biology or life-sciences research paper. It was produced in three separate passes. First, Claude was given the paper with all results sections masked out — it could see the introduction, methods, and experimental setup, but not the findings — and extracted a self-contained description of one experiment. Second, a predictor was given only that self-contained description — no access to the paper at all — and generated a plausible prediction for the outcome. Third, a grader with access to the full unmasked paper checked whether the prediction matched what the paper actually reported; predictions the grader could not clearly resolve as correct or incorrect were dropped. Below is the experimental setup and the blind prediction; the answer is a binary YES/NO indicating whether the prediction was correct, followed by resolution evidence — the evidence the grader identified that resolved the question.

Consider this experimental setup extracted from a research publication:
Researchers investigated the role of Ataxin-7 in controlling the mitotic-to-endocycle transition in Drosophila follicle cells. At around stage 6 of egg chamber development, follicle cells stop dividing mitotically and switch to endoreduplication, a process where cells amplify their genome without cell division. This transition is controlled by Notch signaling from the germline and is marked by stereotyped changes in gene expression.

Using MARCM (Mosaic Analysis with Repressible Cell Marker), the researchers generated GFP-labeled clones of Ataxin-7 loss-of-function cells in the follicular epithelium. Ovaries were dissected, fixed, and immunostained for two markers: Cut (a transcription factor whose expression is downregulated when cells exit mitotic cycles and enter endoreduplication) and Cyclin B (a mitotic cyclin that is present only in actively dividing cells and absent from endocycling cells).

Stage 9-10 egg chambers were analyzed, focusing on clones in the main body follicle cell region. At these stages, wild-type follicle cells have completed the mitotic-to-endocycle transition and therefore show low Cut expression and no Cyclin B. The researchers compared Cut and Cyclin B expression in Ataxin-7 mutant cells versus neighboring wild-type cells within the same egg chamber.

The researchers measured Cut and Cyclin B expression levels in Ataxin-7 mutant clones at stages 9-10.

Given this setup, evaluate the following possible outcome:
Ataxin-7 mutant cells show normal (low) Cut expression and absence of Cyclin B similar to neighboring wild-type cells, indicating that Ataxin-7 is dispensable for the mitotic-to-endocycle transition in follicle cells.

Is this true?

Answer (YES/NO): NO